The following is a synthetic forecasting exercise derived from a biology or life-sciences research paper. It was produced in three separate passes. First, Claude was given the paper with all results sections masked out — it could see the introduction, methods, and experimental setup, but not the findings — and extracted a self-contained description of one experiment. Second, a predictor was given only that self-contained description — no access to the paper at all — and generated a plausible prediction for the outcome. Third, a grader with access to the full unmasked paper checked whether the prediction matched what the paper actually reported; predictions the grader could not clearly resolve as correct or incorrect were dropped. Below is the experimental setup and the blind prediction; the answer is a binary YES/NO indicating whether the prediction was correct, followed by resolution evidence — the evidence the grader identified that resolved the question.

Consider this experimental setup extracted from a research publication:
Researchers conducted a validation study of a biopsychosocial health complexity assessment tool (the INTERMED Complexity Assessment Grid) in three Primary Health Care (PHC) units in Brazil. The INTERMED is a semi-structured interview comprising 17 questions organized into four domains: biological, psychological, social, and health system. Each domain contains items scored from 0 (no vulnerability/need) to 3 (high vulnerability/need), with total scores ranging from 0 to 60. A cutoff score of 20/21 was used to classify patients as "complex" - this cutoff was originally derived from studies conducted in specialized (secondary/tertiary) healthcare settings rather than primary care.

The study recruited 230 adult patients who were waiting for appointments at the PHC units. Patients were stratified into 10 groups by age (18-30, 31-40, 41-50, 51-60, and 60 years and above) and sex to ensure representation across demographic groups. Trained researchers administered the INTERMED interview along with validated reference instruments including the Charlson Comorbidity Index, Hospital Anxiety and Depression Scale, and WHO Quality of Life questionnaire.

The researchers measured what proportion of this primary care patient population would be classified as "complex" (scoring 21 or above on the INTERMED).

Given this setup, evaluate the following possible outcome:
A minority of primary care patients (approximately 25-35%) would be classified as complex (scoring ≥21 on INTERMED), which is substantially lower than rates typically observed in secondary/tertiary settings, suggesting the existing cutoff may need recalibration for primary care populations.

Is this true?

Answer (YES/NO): NO